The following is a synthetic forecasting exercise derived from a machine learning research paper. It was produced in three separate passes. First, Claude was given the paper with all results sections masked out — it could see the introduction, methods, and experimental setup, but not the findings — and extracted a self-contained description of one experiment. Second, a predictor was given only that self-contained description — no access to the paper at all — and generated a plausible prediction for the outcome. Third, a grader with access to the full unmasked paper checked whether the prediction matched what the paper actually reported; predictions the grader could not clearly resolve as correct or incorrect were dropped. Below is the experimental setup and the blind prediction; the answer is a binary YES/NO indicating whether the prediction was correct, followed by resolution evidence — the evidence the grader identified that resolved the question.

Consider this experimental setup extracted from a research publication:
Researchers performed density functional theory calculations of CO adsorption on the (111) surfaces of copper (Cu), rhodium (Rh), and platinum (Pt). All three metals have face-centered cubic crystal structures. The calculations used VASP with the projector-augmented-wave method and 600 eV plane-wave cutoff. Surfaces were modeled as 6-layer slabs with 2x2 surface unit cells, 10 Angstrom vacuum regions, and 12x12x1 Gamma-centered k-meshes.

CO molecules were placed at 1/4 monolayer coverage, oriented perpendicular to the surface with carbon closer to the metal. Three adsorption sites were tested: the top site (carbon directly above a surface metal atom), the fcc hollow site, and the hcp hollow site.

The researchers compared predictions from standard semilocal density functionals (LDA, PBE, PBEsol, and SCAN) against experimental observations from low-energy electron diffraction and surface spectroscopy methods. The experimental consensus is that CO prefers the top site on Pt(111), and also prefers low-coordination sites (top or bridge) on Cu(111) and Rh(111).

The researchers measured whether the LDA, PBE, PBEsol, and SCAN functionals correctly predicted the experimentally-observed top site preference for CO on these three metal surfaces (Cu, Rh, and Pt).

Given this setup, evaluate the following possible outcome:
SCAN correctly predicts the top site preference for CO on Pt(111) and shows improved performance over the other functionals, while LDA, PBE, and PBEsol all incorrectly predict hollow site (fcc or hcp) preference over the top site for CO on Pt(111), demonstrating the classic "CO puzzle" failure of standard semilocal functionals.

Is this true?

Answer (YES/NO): NO